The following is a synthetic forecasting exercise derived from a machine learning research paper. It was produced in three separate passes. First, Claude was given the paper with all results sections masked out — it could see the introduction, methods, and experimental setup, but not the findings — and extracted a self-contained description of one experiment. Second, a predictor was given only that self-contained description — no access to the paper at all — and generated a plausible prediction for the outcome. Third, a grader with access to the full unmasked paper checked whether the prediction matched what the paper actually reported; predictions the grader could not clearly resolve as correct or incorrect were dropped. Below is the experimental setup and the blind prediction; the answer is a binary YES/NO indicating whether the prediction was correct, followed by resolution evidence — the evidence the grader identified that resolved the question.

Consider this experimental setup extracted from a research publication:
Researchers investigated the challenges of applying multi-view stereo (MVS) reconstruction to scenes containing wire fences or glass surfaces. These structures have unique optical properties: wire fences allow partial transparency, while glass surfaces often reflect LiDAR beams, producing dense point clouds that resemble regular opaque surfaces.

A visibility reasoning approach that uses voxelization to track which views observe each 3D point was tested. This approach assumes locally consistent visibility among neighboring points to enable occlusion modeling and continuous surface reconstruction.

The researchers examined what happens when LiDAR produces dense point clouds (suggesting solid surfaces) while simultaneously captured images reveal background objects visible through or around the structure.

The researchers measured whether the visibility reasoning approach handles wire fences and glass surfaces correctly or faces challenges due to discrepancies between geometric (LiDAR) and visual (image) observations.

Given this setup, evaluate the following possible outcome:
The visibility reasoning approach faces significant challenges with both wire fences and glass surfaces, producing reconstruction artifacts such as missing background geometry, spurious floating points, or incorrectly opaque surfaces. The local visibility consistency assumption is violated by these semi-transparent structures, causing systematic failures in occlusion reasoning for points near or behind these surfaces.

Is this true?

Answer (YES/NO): NO